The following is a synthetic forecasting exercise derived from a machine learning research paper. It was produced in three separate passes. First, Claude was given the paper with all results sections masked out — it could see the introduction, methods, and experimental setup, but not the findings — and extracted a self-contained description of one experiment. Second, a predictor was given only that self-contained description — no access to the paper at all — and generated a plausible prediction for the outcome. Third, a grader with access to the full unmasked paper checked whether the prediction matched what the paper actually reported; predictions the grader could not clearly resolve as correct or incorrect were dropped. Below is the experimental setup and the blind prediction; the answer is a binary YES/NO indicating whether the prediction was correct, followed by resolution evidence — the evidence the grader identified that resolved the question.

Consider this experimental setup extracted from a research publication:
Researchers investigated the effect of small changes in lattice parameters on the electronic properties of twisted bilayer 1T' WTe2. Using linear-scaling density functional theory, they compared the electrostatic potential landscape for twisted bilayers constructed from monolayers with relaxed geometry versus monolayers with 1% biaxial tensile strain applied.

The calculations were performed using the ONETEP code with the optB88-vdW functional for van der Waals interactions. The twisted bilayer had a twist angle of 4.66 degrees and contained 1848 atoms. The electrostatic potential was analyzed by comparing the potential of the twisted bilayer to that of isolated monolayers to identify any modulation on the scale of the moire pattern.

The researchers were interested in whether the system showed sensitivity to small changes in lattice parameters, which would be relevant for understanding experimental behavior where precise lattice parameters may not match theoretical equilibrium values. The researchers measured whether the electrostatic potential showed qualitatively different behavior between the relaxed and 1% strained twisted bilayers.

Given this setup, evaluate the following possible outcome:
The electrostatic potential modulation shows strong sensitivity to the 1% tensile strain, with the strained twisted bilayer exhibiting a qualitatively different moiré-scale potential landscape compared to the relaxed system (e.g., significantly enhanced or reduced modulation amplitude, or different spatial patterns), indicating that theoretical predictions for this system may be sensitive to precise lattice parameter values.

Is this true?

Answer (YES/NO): YES